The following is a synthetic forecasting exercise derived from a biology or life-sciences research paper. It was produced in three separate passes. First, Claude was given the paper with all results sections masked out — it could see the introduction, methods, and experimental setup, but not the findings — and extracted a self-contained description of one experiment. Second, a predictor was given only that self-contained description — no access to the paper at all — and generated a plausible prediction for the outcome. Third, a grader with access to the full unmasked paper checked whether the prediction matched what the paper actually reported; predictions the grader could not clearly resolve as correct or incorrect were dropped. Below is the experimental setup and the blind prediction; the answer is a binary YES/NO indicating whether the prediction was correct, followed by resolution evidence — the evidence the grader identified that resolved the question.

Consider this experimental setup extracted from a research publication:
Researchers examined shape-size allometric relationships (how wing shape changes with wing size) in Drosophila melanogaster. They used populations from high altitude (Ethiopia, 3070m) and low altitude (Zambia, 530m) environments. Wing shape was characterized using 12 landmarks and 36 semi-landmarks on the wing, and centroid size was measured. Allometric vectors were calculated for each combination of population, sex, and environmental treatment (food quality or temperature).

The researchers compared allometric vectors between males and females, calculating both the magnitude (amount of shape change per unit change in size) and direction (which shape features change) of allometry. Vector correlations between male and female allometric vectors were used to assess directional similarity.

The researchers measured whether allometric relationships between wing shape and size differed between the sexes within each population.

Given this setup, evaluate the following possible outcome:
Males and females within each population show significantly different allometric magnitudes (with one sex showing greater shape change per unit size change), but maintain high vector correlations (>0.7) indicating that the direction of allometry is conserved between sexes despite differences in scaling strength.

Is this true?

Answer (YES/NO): NO